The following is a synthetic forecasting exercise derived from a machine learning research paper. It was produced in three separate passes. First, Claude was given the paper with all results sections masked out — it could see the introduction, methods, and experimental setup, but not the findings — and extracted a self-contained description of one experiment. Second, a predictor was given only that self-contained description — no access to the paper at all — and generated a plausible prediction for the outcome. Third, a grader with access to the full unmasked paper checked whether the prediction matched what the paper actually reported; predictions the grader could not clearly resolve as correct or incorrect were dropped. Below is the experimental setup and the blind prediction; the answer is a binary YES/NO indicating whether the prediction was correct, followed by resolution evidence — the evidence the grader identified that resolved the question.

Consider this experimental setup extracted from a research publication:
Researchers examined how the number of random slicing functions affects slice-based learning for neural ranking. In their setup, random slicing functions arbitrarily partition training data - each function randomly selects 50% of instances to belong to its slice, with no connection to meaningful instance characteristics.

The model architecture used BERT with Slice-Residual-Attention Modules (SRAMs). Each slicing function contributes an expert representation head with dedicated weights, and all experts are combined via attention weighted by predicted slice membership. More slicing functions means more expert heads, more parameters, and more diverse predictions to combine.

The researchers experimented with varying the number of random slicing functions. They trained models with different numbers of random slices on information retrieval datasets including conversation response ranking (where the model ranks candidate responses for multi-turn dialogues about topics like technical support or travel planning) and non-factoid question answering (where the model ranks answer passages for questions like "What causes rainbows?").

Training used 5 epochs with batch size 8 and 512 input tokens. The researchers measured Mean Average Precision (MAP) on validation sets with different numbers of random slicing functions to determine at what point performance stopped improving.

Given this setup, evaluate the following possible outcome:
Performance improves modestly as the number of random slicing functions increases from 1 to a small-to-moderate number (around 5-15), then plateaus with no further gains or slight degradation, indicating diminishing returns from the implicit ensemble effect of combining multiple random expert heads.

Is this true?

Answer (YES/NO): YES